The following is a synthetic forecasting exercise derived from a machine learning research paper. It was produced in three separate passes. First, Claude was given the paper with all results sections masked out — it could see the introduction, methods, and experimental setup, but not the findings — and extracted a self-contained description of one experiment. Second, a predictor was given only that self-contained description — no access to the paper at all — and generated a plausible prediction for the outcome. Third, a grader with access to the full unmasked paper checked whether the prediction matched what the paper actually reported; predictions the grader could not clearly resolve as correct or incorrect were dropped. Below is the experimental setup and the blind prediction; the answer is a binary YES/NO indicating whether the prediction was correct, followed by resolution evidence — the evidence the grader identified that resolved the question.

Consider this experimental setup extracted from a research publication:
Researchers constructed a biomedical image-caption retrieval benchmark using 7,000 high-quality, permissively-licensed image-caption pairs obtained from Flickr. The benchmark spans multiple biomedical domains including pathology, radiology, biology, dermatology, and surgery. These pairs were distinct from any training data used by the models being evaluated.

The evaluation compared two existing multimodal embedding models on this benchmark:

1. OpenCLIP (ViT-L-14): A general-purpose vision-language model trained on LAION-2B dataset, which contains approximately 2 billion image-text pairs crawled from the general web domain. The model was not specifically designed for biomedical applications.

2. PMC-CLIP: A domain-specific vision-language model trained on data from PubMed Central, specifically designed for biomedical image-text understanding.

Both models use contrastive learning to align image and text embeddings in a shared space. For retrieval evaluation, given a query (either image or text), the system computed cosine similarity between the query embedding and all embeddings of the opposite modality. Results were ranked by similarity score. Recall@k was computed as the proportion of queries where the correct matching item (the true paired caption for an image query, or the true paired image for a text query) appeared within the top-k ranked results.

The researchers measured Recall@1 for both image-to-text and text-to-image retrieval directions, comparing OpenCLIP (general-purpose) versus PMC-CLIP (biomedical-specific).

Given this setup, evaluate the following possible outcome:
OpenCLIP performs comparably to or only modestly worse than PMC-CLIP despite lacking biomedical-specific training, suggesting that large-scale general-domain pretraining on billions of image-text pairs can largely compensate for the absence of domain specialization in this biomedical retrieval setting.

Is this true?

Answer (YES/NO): NO